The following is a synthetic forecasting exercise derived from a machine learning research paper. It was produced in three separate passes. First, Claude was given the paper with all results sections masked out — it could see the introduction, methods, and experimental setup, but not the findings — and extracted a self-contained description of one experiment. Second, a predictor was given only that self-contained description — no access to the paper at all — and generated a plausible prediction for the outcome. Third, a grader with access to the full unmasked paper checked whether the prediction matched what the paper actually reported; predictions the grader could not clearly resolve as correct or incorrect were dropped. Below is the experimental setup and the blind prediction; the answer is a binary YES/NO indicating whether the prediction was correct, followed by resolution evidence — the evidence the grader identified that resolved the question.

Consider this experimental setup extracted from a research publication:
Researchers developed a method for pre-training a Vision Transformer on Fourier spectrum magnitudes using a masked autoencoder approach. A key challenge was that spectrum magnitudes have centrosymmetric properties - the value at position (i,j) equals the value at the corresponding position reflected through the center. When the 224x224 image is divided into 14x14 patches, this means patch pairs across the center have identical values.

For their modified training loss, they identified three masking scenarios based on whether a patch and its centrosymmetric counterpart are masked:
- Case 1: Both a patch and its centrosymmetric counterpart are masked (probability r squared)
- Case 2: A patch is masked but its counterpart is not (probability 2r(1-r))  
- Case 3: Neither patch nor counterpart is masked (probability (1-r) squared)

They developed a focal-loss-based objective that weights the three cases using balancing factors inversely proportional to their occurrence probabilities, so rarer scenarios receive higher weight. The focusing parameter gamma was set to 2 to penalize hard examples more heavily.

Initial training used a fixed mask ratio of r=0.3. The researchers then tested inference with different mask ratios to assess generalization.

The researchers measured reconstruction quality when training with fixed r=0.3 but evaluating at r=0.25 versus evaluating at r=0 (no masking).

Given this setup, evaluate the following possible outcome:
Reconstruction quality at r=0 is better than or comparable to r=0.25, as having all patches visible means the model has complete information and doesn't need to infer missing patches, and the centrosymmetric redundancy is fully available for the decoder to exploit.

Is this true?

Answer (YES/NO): NO